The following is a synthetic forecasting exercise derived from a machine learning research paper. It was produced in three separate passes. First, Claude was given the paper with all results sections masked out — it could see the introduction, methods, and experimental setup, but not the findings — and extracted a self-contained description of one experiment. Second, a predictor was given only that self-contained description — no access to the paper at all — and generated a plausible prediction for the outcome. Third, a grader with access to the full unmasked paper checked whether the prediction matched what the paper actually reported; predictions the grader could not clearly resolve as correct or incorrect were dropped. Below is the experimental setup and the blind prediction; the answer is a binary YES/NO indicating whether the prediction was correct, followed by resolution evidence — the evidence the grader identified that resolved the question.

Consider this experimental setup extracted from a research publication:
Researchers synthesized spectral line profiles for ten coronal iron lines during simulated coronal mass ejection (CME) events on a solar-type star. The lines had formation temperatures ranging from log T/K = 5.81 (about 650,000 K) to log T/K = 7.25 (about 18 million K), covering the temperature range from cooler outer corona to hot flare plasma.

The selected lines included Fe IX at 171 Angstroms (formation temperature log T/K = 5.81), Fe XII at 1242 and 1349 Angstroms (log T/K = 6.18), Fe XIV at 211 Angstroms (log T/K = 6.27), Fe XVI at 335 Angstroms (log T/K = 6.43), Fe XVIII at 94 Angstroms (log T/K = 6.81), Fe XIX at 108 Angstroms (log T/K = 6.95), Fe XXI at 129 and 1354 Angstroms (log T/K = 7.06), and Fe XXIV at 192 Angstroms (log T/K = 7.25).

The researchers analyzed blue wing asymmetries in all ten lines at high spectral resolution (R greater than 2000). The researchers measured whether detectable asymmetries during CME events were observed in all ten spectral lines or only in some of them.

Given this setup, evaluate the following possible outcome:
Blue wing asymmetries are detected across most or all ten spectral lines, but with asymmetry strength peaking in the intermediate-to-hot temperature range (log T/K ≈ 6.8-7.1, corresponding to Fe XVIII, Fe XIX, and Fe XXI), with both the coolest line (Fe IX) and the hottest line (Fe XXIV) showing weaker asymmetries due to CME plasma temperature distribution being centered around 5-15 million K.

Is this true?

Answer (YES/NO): NO